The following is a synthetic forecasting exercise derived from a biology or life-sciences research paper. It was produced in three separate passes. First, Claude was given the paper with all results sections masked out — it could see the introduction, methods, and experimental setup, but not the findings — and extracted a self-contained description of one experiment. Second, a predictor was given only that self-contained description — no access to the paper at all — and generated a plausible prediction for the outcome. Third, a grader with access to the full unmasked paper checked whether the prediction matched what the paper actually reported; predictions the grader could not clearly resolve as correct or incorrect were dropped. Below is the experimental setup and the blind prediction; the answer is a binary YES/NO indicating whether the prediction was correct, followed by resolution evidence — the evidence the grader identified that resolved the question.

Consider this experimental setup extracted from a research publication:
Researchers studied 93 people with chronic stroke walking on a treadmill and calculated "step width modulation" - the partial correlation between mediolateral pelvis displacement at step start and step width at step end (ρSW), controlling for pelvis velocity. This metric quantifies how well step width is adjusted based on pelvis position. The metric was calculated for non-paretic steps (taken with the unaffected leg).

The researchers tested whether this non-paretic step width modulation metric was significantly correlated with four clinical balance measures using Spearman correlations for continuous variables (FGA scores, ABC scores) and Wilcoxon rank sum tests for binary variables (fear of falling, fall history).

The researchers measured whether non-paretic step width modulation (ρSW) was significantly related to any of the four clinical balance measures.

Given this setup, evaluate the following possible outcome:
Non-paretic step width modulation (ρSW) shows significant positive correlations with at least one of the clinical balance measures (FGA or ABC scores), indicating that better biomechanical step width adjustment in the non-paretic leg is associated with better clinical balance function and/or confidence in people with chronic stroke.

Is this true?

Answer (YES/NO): NO